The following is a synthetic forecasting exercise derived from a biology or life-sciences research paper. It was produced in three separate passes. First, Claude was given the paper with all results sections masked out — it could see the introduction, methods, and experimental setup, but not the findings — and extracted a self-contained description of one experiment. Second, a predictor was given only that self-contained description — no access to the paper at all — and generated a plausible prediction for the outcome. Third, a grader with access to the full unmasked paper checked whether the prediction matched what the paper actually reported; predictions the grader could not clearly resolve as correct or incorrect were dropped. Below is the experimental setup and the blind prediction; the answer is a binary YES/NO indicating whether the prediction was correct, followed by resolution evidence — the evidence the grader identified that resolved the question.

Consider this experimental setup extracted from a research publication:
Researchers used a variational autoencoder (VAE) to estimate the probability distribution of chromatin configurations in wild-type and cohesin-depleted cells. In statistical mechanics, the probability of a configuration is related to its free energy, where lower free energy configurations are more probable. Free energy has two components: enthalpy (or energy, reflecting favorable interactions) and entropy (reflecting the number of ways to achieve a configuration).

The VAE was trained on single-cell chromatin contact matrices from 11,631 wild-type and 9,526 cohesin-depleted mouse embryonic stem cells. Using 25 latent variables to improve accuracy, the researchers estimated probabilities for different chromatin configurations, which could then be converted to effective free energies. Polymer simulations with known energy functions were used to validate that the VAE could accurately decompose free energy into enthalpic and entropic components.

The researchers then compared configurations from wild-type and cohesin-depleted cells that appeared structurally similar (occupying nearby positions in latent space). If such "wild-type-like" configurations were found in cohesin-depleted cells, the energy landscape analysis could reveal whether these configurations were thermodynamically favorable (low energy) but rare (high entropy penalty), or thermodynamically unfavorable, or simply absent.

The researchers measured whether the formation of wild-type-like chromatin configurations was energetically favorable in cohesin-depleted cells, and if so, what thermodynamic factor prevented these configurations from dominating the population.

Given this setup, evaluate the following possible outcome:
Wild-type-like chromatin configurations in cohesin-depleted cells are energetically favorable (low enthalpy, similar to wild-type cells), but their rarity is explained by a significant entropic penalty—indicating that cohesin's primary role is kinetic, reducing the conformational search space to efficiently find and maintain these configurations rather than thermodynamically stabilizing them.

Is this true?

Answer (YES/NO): NO